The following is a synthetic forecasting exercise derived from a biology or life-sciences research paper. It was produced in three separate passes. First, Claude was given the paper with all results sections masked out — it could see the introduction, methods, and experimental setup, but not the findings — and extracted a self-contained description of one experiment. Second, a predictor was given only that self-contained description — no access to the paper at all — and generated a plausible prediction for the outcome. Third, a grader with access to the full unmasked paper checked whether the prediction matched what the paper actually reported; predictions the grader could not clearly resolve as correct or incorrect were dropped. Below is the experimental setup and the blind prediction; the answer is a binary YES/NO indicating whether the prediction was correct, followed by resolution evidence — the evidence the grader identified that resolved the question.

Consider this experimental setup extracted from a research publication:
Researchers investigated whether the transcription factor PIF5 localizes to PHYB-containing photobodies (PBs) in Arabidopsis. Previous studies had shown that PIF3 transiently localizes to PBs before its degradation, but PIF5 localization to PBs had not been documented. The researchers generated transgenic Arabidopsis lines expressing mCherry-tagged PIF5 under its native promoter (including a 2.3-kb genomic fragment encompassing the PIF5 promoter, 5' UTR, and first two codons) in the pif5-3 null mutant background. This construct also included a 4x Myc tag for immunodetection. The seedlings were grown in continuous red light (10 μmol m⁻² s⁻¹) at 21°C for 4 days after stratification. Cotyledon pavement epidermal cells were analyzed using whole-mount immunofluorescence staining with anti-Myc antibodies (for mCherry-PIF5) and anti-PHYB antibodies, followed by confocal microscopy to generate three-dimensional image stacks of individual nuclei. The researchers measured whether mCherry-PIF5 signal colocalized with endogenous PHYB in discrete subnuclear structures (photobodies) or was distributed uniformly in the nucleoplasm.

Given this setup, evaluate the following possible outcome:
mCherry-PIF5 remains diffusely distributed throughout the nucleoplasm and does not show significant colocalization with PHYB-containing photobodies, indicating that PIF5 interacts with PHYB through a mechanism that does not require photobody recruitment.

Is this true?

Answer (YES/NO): NO